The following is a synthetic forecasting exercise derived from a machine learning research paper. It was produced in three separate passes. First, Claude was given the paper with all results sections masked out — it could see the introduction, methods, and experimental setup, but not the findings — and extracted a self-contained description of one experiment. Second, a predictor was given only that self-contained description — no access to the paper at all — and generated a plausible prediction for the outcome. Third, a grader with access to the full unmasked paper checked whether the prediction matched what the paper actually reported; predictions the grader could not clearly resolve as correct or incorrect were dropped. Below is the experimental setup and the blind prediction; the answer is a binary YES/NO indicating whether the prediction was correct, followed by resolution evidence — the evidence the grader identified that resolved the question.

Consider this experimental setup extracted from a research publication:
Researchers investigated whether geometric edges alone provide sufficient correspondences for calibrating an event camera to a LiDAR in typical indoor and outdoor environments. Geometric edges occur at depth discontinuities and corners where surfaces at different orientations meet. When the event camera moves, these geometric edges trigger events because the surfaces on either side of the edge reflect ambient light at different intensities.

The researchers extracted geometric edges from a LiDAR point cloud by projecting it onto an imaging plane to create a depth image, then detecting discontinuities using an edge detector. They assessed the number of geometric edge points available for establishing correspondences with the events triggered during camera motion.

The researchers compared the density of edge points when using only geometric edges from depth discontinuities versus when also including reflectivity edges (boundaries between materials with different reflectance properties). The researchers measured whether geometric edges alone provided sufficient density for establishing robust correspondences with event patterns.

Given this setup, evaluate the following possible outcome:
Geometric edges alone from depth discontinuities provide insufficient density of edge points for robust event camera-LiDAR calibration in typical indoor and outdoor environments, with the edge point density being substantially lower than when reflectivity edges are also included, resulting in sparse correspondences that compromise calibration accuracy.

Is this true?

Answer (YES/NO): YES